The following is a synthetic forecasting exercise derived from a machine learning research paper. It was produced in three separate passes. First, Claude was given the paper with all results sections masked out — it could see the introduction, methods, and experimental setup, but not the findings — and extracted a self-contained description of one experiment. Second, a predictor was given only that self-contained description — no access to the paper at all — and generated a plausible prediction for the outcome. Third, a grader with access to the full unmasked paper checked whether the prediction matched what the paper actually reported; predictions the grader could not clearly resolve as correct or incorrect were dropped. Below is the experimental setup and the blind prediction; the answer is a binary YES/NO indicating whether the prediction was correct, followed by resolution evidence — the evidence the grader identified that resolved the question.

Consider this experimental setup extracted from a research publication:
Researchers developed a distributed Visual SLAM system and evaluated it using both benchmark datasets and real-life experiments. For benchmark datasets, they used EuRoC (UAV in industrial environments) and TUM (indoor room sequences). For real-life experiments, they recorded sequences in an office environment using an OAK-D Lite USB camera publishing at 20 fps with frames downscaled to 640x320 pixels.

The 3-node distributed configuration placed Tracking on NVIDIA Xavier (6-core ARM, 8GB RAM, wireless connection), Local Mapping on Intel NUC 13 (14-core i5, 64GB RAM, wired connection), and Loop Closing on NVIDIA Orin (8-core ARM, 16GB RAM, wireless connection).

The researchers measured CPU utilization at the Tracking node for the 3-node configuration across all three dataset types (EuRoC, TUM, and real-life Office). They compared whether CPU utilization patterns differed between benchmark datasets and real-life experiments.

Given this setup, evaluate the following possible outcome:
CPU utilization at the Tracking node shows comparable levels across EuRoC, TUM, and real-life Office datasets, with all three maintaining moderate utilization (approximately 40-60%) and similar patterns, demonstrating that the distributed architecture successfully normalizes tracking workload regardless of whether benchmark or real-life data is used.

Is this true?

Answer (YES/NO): NO